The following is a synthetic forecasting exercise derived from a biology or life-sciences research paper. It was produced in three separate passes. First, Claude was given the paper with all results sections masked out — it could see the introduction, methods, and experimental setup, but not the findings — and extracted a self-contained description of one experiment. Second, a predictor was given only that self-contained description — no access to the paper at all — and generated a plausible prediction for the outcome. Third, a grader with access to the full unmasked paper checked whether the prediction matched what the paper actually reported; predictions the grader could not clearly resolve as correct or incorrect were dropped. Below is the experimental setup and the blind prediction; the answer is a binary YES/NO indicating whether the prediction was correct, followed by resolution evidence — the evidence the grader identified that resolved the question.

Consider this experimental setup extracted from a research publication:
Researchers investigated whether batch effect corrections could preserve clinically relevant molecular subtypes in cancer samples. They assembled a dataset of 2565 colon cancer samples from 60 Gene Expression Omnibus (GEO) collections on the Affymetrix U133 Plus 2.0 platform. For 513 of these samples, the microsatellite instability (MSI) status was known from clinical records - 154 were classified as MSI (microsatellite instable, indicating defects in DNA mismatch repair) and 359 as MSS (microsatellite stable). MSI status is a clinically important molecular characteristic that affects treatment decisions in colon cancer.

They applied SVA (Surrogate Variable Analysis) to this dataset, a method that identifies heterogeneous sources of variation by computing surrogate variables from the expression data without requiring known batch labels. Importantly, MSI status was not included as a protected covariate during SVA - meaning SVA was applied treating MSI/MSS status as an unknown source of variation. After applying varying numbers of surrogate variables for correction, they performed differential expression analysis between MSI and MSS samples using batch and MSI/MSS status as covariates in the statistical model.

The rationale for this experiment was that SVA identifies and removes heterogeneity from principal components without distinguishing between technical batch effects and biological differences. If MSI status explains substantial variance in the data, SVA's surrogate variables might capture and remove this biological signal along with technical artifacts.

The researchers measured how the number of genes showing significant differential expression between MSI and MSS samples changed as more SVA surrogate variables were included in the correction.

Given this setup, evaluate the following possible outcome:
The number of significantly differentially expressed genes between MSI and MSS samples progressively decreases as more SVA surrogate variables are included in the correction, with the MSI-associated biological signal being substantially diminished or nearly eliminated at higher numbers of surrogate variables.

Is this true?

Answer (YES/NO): YES